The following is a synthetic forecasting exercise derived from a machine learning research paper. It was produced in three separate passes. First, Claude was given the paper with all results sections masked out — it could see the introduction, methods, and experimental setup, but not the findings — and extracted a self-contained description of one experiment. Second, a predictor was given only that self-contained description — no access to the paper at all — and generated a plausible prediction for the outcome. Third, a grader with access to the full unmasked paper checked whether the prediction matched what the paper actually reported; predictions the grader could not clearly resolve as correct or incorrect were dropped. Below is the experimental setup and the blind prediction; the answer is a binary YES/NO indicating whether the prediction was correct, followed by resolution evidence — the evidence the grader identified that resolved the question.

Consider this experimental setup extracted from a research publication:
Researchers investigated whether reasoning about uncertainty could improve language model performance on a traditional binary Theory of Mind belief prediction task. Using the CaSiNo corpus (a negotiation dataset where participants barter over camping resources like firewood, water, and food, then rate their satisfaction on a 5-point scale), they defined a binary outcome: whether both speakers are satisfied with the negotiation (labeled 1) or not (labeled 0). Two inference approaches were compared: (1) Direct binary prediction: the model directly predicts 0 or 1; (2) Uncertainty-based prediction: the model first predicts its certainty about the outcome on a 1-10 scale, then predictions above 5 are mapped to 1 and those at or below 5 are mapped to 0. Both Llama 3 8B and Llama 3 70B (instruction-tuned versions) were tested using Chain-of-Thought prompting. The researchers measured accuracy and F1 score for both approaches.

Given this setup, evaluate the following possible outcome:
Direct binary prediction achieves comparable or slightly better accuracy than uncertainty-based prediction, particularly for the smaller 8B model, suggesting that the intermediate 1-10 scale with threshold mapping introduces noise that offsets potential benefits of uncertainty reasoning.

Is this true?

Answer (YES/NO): NO